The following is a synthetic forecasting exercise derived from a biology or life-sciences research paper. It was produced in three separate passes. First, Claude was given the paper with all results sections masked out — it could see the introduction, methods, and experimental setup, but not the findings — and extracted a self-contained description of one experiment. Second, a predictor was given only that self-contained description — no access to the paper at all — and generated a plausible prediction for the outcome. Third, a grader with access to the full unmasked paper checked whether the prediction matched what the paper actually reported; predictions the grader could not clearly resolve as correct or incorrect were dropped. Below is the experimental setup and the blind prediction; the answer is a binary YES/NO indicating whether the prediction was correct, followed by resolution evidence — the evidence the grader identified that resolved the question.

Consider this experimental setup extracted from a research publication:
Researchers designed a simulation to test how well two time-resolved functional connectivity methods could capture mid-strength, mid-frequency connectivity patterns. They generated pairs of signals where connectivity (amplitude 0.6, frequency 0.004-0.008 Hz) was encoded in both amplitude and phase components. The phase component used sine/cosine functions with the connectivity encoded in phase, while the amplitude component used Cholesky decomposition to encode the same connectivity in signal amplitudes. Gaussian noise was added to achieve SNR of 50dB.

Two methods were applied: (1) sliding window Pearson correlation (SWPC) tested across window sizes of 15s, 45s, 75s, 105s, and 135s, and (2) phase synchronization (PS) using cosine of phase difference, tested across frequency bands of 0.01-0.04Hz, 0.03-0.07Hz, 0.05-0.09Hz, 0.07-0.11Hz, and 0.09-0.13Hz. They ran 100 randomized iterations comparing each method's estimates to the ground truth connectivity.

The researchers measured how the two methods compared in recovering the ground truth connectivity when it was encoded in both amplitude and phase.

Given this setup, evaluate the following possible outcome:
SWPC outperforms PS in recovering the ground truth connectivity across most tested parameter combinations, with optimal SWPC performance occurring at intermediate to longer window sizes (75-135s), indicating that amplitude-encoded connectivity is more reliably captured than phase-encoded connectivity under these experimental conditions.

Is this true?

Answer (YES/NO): NO